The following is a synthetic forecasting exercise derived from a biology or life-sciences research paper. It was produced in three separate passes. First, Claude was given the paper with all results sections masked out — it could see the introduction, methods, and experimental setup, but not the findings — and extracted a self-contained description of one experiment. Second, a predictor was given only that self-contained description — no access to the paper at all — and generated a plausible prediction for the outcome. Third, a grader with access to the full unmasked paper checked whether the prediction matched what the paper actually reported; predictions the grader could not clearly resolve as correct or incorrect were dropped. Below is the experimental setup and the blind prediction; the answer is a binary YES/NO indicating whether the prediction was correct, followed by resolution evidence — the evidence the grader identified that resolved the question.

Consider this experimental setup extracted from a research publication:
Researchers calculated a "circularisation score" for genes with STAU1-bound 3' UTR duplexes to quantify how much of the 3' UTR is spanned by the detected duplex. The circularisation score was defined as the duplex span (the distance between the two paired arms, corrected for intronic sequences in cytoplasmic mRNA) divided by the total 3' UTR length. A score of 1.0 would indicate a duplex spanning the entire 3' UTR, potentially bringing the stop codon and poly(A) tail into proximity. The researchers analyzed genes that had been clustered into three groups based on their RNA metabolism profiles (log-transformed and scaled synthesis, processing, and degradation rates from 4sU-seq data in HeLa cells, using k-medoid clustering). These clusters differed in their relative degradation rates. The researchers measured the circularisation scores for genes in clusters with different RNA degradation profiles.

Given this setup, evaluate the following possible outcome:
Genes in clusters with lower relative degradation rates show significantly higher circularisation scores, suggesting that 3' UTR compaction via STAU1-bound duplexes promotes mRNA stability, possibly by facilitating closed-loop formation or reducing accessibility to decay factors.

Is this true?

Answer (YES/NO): YES